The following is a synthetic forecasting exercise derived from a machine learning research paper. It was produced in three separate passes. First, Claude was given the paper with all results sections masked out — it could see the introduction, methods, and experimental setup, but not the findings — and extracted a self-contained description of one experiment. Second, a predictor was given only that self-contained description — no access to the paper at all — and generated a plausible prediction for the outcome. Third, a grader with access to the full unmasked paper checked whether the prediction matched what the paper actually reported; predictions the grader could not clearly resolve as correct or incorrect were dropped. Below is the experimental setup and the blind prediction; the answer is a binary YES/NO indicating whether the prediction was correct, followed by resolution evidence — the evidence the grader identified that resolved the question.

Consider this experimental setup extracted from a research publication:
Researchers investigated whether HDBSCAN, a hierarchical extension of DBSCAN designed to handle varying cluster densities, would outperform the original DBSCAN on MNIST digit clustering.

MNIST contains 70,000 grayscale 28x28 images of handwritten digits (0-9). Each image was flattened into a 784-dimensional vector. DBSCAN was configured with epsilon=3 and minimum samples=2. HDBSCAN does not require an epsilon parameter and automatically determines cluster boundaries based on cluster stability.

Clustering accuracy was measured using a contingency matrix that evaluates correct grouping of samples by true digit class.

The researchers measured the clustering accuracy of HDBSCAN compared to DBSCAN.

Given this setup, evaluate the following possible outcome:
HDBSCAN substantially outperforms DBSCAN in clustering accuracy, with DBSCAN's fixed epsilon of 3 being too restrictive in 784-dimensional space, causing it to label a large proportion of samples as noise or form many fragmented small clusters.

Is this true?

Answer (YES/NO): NO